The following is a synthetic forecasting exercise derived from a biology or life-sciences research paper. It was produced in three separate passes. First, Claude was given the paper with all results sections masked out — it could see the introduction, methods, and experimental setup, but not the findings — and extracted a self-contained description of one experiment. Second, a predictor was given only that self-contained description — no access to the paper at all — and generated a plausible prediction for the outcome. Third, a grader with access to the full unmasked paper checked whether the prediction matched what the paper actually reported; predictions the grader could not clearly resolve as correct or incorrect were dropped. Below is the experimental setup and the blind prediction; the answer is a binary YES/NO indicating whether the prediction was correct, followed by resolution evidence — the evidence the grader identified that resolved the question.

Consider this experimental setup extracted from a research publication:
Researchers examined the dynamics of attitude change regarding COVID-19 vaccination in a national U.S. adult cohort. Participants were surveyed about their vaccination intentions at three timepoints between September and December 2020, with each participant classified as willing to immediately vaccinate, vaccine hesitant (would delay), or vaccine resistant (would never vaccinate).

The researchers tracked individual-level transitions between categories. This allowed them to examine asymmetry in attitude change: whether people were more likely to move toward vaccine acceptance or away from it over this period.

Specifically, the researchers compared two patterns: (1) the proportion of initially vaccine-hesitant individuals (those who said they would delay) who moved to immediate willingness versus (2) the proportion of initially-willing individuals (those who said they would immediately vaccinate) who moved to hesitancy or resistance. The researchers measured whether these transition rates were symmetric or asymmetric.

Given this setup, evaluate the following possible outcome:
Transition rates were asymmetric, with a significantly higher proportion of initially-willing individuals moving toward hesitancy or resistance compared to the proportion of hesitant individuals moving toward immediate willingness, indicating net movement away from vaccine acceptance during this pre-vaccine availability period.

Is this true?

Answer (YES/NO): NO